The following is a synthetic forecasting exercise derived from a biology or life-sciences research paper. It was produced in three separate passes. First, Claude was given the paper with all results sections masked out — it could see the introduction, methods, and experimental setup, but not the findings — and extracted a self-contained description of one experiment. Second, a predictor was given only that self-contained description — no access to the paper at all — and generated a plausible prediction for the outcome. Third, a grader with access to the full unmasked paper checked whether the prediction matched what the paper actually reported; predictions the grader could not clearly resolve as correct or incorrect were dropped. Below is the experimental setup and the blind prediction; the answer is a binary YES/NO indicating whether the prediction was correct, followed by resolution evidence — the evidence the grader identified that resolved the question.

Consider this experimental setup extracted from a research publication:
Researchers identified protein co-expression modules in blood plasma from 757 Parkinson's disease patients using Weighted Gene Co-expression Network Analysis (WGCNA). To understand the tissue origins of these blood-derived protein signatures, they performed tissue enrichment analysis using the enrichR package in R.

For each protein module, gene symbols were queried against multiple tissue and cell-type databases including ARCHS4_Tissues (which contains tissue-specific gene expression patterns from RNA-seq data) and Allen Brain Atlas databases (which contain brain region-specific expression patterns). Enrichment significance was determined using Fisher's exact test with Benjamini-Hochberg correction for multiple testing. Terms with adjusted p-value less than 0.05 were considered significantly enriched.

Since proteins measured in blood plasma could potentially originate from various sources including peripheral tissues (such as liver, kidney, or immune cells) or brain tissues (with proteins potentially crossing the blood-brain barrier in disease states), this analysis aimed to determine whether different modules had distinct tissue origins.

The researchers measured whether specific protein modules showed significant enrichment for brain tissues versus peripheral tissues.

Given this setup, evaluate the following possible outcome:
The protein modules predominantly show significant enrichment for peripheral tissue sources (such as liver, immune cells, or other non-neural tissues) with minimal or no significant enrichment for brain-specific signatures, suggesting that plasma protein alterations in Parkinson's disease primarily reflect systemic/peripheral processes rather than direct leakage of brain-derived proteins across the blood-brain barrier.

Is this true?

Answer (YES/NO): NO